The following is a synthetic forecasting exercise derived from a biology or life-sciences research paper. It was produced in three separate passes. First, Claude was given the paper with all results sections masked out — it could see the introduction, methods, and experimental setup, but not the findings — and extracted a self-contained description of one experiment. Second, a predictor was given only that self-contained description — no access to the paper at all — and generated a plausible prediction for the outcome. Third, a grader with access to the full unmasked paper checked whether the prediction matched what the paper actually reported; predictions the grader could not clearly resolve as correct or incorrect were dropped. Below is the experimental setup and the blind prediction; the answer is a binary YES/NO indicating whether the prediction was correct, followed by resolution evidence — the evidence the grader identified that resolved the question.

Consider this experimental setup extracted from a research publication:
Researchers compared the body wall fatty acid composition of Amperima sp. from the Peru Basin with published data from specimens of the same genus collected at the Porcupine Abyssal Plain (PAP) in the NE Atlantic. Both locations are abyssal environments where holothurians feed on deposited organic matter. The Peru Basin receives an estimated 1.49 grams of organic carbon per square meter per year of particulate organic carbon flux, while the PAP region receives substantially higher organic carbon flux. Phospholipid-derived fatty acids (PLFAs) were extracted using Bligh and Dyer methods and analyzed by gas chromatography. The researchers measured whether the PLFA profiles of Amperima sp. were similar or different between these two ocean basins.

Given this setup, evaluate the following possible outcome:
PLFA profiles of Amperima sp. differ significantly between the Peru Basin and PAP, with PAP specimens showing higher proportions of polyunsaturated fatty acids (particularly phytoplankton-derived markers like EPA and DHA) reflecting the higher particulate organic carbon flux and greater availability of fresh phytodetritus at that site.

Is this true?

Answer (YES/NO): YES